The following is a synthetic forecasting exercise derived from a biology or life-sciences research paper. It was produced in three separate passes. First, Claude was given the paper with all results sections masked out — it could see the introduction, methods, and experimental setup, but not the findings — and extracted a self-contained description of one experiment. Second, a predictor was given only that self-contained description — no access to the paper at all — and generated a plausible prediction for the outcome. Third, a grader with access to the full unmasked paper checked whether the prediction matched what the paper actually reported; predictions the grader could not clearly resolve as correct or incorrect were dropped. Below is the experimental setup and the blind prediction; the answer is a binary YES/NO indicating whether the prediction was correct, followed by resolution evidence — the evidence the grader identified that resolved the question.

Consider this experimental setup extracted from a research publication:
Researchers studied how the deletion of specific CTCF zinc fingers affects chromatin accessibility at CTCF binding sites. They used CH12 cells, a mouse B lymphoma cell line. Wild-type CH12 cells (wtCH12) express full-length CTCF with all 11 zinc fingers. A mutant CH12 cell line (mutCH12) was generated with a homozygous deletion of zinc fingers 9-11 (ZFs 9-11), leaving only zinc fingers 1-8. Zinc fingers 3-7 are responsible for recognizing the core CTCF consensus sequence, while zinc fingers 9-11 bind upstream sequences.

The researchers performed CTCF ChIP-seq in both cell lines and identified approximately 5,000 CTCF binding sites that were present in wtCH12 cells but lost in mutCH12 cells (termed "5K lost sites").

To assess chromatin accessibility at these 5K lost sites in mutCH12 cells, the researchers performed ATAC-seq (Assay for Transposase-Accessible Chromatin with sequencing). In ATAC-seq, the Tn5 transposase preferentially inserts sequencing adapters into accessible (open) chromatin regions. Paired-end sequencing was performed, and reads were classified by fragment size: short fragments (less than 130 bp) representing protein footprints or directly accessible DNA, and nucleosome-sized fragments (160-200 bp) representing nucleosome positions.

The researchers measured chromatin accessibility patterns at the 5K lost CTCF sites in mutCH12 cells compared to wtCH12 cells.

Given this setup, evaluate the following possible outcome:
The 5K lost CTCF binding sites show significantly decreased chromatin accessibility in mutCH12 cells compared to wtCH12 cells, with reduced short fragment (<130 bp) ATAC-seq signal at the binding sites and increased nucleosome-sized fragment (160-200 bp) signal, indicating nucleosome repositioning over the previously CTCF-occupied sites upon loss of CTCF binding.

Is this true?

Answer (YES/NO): NO